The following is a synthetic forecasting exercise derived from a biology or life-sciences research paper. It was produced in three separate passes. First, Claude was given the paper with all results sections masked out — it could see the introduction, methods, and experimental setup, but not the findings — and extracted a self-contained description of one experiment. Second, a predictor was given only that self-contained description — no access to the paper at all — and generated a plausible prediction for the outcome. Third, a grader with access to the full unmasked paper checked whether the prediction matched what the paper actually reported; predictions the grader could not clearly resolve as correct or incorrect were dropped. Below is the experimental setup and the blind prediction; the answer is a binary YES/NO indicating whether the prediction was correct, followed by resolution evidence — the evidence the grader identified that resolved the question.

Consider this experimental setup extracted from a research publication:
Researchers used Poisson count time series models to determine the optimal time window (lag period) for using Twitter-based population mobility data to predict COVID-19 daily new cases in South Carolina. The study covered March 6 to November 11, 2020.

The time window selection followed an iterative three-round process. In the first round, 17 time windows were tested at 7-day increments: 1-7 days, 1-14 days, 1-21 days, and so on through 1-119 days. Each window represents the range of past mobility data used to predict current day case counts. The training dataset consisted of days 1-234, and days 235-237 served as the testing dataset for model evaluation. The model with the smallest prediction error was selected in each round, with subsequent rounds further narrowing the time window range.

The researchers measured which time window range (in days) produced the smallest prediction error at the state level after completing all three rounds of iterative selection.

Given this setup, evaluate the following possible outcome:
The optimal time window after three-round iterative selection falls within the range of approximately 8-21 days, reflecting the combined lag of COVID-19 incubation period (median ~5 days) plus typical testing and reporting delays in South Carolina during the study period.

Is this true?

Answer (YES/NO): NO